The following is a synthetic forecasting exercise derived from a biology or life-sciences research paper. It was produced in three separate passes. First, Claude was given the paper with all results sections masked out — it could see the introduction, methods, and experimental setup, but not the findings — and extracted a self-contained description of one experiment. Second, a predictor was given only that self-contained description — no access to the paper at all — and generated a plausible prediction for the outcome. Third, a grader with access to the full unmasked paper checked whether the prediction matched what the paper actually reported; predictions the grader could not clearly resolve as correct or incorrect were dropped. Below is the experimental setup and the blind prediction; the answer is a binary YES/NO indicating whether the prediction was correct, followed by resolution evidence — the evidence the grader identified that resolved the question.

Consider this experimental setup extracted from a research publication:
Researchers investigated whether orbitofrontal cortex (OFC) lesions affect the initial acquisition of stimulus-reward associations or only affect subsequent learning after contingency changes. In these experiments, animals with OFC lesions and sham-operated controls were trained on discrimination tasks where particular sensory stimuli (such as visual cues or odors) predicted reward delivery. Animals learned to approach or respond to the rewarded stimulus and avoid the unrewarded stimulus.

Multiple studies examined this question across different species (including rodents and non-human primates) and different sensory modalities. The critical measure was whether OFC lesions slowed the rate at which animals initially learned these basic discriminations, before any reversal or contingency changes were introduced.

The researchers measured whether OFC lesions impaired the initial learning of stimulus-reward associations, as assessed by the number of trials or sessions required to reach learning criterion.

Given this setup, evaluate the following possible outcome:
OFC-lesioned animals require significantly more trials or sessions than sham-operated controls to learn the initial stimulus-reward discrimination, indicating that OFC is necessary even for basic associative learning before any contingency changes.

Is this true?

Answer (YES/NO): NO